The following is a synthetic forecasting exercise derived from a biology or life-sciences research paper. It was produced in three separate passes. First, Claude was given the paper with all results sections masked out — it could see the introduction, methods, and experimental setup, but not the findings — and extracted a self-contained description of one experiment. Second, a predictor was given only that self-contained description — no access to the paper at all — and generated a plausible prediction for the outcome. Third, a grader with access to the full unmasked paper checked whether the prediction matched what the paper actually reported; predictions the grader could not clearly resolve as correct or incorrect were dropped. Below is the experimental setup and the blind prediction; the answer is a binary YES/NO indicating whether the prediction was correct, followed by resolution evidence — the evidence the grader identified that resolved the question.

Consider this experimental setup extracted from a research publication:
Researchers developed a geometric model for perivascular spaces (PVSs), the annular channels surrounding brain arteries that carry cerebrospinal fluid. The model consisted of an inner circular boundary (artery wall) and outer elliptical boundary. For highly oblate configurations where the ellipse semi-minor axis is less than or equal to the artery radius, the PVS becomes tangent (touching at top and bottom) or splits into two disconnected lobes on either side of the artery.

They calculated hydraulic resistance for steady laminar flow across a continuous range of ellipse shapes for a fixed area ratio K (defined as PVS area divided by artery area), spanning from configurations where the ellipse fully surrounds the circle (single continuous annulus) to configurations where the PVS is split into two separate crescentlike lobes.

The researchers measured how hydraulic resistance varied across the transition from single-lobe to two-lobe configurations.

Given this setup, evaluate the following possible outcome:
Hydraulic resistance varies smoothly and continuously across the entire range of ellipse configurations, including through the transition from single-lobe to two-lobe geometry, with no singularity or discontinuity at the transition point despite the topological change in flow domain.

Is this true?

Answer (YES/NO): YES